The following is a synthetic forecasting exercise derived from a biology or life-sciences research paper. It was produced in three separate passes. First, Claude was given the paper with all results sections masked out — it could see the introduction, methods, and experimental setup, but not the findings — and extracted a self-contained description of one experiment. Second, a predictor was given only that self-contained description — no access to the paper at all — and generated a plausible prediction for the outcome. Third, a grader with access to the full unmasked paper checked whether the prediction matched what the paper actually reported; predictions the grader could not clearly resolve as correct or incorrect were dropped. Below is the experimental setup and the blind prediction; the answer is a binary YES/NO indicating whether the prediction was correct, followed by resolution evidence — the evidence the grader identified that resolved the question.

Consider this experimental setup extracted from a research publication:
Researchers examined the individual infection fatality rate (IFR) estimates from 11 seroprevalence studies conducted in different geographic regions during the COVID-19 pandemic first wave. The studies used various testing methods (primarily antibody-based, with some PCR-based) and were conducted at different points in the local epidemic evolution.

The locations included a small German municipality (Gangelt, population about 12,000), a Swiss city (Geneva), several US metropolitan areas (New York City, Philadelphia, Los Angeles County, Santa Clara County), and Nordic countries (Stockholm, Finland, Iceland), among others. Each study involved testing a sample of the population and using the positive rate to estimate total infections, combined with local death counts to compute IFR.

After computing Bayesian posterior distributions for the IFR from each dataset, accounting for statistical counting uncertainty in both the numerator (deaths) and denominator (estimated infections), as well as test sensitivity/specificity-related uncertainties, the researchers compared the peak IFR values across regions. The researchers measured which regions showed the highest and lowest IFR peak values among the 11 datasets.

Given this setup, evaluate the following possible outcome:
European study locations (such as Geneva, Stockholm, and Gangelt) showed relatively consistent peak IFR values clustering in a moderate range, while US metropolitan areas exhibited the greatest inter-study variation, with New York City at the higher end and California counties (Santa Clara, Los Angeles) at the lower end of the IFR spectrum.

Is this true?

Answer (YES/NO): NO